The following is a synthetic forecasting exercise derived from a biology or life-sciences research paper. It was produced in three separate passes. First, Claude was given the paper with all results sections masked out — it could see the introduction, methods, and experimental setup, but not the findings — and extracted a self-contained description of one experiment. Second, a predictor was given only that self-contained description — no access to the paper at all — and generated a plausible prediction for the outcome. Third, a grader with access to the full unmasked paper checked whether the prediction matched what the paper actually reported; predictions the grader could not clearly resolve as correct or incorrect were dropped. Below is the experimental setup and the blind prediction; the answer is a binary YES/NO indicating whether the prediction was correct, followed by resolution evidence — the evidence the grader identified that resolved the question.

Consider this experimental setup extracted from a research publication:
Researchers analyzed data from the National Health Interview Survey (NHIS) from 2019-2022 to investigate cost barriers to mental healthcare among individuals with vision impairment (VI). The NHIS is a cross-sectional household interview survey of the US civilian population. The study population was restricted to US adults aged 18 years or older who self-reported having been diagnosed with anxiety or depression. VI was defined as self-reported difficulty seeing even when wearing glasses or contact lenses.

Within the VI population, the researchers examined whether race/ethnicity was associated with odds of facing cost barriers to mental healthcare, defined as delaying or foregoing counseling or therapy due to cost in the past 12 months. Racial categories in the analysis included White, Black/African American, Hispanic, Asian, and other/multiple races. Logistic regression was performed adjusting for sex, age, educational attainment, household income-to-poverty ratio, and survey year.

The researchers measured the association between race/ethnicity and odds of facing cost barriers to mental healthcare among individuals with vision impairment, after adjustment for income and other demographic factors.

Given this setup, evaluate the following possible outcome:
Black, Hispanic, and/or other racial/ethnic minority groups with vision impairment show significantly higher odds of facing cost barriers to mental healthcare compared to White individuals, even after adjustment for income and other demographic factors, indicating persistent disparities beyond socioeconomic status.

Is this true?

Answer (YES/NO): NO